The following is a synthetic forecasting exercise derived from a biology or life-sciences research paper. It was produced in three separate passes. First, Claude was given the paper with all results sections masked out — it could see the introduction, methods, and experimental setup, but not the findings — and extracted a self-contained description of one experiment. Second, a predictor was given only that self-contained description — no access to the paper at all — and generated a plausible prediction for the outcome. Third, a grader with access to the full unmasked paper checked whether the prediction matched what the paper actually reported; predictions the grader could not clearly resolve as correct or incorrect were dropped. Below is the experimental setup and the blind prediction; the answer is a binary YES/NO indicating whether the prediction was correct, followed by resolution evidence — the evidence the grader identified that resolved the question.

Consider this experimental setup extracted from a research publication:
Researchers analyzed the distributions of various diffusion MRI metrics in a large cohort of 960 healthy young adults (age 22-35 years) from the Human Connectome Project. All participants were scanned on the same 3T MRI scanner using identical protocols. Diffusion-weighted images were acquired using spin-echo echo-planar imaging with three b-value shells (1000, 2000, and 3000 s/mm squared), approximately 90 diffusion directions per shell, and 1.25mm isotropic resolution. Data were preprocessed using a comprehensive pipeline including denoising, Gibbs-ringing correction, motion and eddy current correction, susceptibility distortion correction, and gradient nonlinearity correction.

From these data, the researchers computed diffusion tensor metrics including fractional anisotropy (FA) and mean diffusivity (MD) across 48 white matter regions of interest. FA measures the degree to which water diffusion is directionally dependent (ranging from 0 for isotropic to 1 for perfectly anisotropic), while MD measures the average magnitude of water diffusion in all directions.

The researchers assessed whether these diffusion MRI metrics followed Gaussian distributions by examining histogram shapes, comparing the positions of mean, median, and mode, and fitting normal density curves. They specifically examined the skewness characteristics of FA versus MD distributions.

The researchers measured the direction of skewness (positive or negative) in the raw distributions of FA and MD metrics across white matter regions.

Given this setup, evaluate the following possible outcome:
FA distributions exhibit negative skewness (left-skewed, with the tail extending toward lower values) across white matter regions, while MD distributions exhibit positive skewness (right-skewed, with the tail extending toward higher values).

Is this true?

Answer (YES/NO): YES